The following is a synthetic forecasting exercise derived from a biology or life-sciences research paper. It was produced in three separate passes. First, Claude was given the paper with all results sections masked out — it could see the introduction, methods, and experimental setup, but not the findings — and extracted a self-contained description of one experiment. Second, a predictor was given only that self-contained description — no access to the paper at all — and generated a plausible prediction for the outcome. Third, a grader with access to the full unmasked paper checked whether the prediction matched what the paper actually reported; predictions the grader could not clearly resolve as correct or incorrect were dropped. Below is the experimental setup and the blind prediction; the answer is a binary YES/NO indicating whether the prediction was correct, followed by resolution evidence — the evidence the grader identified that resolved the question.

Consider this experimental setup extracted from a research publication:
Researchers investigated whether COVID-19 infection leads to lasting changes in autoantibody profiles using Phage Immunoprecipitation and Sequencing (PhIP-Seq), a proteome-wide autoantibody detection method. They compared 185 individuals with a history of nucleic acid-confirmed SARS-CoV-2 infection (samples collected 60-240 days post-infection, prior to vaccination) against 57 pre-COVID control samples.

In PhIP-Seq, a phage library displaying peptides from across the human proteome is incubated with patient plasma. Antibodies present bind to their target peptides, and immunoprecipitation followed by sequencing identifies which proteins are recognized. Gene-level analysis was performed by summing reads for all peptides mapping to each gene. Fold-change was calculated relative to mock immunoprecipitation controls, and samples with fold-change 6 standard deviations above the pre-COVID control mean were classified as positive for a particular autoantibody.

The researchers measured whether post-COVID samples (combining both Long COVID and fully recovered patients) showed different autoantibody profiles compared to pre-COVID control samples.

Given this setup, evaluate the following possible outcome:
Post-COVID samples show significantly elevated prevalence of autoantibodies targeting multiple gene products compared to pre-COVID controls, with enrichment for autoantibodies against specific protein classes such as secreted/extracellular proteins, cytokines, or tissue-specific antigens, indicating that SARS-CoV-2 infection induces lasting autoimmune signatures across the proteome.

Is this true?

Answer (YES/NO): NO